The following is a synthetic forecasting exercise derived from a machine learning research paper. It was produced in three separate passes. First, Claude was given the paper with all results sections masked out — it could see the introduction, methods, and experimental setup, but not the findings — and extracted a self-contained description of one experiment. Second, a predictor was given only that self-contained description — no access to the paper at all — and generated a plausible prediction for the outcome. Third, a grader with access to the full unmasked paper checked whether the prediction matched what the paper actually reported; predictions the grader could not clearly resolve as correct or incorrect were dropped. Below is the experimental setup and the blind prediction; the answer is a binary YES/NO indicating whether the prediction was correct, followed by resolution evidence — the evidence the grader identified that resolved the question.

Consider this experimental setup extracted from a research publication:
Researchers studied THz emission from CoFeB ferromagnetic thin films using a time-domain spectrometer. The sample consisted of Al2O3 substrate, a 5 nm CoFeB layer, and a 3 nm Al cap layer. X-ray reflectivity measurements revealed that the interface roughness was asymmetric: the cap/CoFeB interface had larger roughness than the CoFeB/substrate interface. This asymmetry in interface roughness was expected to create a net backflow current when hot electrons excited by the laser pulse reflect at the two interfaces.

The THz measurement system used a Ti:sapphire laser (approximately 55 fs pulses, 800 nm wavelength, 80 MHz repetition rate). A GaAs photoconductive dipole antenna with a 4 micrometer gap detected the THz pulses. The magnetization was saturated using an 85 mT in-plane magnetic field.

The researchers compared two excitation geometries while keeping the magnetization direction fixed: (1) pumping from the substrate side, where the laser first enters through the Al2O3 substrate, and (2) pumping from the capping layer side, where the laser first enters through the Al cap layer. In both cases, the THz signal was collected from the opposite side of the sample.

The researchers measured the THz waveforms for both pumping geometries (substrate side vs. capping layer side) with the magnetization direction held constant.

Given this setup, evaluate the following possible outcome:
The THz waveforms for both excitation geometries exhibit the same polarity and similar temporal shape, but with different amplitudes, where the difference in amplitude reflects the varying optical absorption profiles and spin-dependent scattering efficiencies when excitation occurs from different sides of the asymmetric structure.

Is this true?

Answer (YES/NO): NO